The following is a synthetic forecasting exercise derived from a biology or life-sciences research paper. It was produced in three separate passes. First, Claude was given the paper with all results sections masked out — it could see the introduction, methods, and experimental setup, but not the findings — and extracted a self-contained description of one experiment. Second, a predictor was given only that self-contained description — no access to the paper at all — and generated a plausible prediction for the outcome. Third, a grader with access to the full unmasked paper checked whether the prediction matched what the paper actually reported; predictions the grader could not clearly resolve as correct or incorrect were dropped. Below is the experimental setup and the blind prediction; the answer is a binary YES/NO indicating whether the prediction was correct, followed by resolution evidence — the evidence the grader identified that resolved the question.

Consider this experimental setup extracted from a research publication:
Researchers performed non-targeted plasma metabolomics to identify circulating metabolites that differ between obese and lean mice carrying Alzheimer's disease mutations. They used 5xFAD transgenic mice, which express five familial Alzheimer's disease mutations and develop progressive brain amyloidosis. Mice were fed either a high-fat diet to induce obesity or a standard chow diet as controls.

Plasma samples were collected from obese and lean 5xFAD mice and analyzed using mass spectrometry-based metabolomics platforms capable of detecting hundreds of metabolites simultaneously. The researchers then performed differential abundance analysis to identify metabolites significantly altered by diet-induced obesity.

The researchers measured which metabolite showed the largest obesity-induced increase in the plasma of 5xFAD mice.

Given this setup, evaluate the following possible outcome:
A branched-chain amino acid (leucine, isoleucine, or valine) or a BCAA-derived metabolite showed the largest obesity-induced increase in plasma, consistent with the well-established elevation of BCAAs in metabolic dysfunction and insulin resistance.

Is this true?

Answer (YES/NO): NO